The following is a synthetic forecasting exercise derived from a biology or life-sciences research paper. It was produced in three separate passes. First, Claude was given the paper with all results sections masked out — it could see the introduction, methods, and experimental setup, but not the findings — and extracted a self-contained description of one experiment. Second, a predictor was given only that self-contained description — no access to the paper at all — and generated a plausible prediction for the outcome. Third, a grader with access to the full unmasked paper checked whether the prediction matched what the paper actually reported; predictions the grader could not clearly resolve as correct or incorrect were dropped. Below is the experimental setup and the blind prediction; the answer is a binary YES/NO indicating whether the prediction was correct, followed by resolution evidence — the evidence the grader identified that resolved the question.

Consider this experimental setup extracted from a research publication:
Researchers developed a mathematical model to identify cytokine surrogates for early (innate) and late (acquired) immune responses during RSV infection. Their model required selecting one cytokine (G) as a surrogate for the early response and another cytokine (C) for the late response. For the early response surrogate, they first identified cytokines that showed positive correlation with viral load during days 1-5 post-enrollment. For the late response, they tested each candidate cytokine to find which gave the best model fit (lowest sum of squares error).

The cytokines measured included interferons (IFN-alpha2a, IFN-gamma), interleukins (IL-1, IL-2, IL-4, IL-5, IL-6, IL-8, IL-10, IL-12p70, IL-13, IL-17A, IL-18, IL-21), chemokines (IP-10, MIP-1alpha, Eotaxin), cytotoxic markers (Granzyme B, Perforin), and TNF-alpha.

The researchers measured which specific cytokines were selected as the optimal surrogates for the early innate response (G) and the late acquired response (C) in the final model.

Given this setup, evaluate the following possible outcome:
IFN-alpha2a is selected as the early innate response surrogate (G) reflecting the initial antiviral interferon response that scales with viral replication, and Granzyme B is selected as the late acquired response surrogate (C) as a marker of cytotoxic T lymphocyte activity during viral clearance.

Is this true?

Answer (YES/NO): NO